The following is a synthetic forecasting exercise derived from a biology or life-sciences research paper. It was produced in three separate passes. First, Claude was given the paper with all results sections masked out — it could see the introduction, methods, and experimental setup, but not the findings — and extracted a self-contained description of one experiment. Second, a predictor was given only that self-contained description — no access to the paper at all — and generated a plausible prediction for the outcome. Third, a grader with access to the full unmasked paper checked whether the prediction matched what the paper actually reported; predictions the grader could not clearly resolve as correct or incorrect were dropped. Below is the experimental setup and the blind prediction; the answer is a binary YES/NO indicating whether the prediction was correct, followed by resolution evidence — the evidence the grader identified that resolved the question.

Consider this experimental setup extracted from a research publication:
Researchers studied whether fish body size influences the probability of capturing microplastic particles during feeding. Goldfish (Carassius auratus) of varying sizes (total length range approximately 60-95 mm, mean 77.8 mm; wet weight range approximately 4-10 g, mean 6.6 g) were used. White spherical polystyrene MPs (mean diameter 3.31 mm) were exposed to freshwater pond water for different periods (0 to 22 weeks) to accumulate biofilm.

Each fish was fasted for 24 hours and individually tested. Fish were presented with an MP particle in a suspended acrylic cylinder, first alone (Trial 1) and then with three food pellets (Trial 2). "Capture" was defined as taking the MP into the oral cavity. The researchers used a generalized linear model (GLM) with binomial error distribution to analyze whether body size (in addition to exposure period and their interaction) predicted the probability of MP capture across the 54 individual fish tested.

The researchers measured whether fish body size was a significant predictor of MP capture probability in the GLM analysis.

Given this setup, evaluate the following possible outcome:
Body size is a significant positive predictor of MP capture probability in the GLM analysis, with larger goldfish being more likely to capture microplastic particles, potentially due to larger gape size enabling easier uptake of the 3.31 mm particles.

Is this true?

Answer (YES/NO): NO